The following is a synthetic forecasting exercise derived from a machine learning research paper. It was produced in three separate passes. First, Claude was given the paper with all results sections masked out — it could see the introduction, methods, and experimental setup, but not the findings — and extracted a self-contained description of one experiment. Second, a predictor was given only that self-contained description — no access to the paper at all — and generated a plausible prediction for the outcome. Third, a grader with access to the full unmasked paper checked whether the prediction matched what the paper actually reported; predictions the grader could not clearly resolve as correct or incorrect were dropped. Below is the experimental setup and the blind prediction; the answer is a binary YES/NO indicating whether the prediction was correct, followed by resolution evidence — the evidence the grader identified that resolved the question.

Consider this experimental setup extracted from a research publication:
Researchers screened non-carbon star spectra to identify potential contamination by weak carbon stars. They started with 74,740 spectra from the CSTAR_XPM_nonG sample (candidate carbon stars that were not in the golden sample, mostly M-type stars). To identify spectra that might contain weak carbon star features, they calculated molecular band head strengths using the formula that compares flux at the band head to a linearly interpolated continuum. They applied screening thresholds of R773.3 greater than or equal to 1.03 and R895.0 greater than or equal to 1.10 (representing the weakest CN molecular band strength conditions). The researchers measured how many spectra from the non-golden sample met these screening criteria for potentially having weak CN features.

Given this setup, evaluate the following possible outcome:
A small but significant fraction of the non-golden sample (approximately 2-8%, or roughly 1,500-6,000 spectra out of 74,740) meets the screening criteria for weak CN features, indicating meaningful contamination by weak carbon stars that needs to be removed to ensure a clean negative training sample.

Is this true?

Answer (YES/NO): YES